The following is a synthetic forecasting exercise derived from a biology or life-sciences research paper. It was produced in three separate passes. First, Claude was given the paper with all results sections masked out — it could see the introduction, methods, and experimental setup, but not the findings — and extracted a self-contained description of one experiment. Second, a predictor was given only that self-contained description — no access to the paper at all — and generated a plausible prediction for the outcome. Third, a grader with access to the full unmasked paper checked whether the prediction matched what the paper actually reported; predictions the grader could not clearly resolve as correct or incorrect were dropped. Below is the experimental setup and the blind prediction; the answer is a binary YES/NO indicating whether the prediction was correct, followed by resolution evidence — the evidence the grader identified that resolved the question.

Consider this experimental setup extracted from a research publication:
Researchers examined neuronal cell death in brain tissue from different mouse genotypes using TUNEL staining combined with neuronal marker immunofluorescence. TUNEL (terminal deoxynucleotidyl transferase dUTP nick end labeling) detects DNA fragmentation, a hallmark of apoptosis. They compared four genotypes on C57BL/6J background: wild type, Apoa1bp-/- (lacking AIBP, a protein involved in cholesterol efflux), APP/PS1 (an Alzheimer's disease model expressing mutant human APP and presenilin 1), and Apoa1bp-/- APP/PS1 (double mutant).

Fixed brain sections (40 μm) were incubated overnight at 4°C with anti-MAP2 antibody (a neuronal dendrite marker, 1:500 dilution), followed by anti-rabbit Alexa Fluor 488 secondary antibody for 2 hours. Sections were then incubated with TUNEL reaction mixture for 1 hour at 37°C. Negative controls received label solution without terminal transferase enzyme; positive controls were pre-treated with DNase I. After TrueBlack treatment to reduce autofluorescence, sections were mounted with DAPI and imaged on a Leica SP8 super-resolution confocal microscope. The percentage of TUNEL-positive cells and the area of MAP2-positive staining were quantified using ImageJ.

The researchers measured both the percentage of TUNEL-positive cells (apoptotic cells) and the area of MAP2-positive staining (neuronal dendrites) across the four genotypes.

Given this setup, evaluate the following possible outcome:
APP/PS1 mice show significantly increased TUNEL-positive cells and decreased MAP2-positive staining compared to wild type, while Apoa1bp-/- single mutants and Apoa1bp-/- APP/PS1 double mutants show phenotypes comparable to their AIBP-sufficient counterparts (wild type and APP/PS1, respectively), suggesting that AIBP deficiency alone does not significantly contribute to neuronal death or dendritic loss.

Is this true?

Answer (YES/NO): NO